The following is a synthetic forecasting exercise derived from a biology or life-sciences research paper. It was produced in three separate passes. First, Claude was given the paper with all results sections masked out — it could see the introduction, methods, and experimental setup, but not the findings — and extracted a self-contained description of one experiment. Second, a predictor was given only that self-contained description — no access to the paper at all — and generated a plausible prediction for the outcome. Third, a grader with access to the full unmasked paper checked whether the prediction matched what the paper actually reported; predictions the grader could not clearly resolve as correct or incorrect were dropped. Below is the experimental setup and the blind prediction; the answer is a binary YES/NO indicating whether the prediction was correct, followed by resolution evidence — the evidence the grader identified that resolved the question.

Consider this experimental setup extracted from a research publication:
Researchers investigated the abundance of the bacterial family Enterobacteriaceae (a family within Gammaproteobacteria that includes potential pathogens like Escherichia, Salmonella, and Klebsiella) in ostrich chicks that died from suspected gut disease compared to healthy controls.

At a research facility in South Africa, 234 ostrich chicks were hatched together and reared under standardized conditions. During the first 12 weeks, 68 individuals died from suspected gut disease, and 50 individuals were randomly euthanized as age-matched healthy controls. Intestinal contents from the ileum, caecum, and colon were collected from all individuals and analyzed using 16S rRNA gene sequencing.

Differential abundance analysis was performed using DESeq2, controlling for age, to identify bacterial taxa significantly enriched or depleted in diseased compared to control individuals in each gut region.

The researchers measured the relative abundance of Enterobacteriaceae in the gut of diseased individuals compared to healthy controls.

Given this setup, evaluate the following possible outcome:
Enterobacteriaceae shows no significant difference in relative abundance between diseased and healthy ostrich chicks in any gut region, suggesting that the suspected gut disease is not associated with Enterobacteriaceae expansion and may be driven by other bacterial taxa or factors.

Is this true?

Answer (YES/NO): NO